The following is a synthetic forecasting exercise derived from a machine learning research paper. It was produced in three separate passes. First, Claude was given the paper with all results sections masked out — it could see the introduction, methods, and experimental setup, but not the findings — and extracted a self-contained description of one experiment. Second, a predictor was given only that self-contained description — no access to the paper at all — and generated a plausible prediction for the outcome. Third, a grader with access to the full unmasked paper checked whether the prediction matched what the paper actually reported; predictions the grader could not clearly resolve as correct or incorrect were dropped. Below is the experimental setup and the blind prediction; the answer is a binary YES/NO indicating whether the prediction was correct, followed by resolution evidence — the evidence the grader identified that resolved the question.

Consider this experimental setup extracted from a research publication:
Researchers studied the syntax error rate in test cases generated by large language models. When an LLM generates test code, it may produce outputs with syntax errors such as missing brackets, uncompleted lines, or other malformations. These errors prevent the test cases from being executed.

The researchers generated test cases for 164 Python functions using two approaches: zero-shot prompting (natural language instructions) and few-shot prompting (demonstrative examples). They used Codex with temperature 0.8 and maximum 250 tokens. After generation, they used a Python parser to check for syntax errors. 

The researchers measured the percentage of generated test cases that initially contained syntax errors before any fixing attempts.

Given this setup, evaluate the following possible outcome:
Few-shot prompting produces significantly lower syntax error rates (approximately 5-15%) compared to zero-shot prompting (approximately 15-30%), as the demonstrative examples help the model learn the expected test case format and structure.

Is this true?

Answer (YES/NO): NO